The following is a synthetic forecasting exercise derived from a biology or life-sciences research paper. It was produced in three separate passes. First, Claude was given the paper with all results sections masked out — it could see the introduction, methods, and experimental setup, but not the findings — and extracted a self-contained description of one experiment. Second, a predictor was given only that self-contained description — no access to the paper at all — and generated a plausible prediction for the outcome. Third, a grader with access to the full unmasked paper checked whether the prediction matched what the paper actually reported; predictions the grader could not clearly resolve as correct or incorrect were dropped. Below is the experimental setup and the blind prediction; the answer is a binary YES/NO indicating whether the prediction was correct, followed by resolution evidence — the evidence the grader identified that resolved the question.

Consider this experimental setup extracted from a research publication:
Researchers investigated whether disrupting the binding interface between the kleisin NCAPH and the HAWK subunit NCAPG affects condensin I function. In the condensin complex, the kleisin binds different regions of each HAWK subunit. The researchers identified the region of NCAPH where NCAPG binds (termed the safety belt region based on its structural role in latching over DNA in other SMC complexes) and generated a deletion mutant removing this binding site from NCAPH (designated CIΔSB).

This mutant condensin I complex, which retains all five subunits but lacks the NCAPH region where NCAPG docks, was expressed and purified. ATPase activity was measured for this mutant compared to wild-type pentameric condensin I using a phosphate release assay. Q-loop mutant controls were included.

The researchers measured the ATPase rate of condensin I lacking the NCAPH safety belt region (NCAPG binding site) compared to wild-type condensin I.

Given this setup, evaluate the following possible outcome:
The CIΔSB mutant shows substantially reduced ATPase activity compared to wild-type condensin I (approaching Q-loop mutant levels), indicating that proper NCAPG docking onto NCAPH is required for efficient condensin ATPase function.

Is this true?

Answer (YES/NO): NO